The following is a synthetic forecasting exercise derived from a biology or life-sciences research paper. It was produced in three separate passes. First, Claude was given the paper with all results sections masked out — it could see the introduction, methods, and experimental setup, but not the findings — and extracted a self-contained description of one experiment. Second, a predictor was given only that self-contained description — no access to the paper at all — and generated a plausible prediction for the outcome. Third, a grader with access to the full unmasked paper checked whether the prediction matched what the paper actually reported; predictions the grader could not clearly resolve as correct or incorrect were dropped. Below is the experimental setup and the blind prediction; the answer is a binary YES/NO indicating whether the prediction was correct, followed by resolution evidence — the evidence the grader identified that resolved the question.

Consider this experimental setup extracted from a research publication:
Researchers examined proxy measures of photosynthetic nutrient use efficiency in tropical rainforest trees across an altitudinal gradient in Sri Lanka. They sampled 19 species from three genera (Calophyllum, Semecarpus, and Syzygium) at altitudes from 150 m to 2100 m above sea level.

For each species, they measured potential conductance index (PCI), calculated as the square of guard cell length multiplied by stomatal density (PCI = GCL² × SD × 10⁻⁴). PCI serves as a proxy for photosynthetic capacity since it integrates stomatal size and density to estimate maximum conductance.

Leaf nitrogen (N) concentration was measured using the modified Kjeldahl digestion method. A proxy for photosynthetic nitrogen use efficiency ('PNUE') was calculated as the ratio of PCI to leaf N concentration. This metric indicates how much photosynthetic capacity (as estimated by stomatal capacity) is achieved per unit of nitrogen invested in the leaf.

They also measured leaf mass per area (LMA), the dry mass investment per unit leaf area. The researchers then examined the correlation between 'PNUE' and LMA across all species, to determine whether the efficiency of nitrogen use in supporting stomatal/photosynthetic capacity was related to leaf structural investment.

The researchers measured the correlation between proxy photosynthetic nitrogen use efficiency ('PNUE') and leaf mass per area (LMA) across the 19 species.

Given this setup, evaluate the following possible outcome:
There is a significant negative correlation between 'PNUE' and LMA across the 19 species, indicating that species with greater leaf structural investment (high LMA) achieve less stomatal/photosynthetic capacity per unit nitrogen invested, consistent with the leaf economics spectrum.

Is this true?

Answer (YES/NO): YES